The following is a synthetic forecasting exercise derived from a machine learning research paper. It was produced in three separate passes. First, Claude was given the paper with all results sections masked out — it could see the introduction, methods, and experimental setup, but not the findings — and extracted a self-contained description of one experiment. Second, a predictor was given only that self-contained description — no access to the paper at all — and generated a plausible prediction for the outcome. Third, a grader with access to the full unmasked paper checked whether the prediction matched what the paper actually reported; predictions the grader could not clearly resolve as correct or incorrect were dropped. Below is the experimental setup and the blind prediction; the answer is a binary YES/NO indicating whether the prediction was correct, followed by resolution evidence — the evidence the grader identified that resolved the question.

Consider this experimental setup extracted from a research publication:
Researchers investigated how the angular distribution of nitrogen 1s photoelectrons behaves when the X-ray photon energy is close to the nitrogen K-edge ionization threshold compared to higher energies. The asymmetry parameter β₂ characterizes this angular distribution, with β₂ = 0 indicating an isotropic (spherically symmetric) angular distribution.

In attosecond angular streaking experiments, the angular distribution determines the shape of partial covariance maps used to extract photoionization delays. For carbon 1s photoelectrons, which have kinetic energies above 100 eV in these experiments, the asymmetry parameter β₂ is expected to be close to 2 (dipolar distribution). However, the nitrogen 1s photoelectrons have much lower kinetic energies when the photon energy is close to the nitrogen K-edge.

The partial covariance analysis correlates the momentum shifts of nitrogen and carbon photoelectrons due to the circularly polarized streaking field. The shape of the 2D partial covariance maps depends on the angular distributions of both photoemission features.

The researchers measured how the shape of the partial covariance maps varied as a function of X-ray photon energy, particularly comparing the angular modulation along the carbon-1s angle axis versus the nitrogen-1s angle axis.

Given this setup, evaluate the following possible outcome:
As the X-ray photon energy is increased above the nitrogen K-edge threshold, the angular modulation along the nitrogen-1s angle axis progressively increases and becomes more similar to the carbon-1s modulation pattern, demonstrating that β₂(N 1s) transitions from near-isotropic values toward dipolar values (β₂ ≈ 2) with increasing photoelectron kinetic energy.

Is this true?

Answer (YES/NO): NO